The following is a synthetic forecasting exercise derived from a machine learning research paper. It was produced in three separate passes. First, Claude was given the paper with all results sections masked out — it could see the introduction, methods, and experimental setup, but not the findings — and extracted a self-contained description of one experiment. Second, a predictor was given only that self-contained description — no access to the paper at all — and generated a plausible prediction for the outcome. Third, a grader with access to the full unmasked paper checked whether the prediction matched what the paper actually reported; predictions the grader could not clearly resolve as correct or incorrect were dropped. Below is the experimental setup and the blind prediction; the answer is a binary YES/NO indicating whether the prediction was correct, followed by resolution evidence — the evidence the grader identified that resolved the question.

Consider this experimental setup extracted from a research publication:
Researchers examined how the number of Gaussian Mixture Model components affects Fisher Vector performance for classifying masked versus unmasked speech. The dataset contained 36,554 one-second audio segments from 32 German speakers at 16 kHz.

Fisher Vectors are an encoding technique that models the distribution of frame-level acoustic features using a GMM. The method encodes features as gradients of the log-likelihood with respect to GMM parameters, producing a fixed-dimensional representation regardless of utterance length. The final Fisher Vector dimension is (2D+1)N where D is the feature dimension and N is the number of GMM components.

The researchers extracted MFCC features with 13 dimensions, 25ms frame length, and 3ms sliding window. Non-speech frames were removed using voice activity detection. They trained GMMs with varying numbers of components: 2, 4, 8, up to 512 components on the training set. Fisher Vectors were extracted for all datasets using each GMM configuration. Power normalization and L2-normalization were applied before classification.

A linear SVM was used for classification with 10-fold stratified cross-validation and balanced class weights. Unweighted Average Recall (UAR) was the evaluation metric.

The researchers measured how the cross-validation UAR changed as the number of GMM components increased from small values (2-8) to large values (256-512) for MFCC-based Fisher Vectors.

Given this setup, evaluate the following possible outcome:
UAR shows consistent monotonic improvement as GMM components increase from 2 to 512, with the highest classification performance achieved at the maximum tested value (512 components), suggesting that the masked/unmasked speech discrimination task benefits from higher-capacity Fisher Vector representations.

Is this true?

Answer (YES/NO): YES